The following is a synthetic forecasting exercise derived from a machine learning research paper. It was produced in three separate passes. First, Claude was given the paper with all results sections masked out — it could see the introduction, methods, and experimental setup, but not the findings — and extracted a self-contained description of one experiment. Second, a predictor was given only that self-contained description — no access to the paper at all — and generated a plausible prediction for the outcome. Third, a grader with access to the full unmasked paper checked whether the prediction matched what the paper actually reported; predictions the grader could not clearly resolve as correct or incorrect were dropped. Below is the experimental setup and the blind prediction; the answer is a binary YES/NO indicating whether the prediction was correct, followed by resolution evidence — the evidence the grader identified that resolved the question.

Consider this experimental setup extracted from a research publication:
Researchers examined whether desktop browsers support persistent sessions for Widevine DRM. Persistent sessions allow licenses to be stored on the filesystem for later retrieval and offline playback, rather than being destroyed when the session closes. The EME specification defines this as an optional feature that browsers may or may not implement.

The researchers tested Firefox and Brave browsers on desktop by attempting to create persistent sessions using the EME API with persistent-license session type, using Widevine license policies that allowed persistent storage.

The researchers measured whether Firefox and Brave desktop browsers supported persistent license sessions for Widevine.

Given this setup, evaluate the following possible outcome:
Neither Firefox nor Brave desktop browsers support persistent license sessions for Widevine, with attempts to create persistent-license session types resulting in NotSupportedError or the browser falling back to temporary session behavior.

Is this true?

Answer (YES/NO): NO